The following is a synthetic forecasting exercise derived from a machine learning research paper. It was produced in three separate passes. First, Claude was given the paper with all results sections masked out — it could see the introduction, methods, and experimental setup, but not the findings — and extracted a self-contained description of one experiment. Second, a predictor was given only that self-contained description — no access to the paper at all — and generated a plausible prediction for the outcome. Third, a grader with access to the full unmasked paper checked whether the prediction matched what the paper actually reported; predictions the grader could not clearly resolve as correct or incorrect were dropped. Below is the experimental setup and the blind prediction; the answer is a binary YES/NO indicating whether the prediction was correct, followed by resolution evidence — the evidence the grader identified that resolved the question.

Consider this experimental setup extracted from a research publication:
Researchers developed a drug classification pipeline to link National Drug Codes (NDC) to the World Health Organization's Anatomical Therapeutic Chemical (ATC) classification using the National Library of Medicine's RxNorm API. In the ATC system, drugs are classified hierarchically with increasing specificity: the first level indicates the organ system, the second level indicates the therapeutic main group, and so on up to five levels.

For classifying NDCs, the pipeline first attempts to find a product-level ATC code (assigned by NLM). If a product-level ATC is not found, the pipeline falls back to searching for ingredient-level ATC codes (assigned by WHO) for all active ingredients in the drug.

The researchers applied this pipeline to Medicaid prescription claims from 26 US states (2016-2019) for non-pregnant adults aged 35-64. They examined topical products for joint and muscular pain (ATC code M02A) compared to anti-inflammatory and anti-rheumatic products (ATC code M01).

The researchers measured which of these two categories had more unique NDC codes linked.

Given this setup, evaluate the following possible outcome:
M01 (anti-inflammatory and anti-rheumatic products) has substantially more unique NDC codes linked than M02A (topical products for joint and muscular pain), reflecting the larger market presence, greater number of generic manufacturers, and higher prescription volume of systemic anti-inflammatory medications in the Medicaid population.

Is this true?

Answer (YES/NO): YES